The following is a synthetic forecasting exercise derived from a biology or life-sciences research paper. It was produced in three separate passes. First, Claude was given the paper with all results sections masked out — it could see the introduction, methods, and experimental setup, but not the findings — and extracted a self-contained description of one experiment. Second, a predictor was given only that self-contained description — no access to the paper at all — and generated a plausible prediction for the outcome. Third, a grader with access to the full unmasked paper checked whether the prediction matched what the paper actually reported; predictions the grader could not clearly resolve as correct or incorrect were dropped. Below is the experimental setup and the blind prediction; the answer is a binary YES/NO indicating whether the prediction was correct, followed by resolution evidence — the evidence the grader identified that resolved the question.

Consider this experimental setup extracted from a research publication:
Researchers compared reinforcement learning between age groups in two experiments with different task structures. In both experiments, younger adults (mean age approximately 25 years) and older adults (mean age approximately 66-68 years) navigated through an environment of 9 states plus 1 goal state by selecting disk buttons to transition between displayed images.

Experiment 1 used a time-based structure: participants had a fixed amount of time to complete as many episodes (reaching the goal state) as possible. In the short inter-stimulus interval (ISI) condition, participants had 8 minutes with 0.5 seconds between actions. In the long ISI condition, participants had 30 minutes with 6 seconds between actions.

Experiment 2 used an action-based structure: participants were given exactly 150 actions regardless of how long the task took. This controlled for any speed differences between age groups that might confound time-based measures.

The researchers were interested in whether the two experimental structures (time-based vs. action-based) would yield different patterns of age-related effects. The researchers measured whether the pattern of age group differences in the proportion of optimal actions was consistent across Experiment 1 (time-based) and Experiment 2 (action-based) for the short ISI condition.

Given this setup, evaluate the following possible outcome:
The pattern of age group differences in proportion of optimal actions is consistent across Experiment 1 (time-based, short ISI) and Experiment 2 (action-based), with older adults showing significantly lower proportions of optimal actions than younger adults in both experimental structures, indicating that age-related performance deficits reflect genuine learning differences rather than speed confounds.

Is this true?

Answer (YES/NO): NO